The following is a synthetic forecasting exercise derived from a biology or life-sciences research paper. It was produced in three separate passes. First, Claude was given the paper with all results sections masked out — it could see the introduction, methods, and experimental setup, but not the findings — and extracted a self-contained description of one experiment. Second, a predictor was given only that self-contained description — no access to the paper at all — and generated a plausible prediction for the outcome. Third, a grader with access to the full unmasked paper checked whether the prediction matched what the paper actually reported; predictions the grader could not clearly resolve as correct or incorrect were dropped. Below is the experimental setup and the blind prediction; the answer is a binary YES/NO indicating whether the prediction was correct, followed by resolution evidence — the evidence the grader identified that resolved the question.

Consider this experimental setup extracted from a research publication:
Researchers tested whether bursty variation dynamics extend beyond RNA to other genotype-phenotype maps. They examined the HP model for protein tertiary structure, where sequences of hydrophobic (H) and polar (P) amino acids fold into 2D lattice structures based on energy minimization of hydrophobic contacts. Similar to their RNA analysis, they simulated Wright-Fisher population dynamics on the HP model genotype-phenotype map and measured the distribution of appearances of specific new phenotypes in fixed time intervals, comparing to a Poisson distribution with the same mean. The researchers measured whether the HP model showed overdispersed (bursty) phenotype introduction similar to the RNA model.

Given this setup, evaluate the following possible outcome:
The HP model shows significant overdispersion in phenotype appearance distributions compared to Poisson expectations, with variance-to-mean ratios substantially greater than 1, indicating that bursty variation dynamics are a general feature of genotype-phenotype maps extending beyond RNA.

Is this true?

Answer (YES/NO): YES